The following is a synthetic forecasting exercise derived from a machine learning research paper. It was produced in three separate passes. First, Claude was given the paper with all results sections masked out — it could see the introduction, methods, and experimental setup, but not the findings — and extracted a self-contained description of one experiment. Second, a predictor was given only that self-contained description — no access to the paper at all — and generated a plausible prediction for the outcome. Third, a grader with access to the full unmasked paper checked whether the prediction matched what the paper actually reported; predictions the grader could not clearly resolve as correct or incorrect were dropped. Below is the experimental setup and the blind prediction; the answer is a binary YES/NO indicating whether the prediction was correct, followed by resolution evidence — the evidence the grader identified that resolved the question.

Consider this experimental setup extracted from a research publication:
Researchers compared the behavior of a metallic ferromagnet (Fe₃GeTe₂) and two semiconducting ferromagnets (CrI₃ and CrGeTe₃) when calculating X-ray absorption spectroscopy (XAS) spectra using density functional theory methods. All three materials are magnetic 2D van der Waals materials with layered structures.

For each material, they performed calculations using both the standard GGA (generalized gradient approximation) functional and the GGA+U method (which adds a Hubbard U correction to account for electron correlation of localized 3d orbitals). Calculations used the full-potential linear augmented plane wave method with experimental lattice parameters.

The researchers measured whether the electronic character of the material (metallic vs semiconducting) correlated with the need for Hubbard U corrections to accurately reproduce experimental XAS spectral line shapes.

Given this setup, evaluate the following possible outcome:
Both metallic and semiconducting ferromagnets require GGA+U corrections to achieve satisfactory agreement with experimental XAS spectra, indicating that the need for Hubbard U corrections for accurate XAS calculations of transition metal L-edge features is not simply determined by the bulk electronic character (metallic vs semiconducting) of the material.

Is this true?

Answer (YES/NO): NO